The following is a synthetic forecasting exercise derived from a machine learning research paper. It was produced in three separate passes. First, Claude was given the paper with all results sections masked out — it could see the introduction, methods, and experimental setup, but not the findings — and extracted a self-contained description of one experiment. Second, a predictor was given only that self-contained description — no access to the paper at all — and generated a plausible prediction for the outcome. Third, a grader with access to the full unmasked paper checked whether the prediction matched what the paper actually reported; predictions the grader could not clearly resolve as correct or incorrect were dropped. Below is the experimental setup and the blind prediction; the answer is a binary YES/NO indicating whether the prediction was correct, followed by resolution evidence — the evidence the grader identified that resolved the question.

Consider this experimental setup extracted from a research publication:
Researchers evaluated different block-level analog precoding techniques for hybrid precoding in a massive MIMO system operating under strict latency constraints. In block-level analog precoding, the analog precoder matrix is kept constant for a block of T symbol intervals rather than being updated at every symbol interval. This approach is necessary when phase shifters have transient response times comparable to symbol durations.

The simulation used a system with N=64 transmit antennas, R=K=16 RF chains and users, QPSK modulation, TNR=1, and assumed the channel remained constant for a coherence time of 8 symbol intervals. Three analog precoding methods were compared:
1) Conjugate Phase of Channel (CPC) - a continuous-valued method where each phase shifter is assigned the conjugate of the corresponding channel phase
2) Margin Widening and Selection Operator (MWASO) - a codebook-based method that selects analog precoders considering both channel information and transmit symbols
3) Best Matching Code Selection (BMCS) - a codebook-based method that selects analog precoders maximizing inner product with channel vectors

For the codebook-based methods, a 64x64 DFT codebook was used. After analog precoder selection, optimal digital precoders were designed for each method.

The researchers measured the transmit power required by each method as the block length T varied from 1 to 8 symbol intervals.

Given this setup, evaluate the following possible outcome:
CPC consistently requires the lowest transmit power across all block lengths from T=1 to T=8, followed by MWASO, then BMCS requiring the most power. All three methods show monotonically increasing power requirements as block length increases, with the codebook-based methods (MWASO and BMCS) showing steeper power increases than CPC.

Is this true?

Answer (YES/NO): NO